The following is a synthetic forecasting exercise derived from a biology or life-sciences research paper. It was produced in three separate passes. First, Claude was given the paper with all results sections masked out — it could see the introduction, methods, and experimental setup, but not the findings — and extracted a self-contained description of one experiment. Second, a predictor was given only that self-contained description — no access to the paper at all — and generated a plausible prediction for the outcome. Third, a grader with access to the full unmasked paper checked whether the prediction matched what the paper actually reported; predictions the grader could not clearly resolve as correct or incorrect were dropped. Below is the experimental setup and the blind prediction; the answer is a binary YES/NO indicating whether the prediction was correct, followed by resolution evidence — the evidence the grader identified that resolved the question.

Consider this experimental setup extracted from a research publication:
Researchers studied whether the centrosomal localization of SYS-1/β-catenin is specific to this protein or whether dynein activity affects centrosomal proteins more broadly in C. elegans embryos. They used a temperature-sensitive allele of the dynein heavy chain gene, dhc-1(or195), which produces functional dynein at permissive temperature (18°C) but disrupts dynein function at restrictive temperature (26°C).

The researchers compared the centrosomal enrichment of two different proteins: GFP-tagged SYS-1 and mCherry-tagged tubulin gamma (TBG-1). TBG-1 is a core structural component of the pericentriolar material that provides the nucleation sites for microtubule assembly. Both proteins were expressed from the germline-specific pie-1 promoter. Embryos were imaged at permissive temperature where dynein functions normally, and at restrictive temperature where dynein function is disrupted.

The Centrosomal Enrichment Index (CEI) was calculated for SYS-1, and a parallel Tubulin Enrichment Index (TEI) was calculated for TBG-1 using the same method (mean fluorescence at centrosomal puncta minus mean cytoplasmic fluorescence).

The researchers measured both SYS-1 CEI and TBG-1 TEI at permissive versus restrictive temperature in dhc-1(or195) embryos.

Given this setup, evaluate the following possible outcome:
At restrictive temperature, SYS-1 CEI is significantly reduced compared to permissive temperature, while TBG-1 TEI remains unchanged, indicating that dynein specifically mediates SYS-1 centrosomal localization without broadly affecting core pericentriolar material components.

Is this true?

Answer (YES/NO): NO